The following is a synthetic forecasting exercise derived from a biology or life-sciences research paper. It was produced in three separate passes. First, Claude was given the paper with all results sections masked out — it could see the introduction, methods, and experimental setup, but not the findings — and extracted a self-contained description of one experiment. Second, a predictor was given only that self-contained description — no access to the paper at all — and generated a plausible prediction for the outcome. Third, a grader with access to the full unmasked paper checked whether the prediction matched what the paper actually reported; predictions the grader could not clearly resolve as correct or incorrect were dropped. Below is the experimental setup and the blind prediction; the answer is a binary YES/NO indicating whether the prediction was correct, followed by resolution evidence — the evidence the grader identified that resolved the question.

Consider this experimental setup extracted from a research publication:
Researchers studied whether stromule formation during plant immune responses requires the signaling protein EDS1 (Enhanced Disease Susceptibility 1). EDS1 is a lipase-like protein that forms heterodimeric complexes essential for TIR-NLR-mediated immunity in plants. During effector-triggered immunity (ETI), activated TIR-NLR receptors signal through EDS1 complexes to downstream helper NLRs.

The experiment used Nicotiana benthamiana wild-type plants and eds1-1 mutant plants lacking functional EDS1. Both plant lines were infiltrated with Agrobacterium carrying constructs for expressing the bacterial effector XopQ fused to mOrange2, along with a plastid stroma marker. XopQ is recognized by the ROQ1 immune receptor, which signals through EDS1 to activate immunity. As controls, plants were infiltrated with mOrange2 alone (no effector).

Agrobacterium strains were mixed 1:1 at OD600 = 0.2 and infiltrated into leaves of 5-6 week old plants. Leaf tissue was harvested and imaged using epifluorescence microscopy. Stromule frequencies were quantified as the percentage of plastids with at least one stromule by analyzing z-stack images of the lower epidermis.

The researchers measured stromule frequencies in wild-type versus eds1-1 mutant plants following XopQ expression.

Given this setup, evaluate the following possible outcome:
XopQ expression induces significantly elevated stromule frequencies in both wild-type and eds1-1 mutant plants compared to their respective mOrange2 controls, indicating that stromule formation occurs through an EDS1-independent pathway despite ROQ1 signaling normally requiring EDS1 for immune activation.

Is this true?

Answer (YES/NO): NO